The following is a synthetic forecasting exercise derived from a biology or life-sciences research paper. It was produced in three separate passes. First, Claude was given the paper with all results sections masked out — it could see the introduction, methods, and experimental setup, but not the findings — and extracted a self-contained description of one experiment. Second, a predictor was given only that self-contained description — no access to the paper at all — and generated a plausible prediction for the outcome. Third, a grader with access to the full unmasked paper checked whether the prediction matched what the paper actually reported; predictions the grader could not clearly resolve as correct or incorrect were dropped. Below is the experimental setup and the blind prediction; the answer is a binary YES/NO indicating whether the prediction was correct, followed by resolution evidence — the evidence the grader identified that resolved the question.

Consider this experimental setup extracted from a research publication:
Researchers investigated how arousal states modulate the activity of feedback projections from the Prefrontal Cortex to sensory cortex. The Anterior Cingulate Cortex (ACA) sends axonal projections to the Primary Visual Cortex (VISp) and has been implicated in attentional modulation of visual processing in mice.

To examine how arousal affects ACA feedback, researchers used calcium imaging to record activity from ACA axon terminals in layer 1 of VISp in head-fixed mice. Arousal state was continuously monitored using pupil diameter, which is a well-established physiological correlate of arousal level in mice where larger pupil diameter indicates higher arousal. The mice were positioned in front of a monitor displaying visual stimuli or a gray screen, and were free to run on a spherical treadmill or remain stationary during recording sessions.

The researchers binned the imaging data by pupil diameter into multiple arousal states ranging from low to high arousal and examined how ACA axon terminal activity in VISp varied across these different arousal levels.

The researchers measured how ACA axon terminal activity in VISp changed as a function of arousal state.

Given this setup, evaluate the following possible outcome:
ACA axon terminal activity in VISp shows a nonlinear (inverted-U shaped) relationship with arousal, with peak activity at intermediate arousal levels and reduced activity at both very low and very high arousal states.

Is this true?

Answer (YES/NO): NO